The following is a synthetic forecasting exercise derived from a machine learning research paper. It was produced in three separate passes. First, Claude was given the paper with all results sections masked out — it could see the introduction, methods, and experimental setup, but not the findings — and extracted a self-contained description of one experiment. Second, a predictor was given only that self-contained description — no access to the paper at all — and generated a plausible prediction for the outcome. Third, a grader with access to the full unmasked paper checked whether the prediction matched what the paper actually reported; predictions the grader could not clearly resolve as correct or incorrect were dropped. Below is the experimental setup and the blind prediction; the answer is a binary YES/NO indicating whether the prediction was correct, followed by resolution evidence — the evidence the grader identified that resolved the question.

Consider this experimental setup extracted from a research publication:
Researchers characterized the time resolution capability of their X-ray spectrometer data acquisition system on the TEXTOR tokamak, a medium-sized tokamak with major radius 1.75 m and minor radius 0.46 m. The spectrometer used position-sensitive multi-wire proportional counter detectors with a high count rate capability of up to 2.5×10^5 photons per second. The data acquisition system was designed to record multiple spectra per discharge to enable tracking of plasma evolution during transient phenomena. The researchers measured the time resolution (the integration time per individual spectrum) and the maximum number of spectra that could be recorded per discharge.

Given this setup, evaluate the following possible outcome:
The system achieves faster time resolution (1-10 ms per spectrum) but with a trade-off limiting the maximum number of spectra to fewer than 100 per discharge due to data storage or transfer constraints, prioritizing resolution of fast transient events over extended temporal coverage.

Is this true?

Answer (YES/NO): NO